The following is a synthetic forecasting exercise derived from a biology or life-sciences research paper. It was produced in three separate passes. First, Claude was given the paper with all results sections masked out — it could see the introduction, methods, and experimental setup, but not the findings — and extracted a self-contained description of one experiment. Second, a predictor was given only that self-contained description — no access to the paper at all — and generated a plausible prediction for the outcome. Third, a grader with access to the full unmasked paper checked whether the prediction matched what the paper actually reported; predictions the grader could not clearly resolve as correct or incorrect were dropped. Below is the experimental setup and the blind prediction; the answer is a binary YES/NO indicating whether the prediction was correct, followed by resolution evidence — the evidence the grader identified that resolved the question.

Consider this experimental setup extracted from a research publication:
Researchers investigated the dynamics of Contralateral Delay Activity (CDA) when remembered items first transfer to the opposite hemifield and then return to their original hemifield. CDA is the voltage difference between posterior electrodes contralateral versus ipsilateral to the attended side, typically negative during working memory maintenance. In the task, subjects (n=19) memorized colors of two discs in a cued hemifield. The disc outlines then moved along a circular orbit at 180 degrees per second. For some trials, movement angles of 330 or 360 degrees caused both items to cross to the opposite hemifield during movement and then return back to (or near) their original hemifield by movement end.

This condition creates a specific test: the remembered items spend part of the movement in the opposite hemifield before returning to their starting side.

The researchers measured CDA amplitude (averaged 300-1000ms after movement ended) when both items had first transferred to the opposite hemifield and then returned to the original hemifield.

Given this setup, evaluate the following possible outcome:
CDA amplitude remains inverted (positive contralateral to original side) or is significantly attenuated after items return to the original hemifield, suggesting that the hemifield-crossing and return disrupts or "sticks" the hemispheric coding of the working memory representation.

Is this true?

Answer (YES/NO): YES